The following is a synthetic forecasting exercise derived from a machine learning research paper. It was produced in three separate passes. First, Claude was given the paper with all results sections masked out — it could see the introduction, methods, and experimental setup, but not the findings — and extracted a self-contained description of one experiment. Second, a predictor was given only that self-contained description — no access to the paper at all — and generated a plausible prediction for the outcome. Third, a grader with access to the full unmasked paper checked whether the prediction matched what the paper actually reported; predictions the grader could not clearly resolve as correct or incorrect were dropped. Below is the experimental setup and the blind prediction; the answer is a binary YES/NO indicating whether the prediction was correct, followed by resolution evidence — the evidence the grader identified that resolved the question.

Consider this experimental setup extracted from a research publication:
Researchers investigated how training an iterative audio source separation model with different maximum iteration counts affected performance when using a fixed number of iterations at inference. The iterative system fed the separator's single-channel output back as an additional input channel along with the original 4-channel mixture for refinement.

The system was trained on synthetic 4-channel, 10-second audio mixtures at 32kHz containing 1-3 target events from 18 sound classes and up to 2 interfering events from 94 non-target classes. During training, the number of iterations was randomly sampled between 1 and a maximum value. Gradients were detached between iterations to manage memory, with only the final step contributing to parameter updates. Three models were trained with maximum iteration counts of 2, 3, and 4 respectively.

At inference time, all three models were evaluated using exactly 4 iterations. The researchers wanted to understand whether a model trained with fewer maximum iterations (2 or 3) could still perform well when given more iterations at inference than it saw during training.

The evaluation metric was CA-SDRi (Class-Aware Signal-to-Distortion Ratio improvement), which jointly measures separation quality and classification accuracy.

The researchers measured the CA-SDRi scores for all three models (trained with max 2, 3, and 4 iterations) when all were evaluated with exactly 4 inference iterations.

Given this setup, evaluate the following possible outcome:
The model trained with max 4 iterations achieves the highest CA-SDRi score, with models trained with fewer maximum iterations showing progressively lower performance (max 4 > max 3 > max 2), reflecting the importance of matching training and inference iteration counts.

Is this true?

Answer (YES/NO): NO